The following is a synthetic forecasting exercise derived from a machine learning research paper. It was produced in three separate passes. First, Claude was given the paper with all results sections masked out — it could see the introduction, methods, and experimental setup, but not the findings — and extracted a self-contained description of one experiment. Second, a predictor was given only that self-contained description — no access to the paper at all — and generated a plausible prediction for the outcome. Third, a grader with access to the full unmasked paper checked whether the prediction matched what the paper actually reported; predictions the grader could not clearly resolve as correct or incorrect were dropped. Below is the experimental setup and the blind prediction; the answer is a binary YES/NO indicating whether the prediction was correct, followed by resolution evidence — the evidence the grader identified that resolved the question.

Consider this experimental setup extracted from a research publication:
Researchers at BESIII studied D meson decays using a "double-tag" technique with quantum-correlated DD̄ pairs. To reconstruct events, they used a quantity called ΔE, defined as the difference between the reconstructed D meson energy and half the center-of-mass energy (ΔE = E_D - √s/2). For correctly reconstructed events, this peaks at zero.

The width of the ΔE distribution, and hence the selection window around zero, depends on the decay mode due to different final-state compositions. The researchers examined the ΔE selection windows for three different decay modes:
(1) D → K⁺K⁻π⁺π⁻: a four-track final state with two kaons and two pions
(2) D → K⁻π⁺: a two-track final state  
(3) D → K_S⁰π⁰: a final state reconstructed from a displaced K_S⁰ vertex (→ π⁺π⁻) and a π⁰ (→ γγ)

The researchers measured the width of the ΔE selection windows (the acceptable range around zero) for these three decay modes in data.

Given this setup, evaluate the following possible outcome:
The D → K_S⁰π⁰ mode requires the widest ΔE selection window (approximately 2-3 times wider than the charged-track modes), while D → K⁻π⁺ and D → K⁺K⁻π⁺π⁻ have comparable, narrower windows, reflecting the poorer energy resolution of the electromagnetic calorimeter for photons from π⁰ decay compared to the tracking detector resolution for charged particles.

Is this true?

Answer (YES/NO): NO